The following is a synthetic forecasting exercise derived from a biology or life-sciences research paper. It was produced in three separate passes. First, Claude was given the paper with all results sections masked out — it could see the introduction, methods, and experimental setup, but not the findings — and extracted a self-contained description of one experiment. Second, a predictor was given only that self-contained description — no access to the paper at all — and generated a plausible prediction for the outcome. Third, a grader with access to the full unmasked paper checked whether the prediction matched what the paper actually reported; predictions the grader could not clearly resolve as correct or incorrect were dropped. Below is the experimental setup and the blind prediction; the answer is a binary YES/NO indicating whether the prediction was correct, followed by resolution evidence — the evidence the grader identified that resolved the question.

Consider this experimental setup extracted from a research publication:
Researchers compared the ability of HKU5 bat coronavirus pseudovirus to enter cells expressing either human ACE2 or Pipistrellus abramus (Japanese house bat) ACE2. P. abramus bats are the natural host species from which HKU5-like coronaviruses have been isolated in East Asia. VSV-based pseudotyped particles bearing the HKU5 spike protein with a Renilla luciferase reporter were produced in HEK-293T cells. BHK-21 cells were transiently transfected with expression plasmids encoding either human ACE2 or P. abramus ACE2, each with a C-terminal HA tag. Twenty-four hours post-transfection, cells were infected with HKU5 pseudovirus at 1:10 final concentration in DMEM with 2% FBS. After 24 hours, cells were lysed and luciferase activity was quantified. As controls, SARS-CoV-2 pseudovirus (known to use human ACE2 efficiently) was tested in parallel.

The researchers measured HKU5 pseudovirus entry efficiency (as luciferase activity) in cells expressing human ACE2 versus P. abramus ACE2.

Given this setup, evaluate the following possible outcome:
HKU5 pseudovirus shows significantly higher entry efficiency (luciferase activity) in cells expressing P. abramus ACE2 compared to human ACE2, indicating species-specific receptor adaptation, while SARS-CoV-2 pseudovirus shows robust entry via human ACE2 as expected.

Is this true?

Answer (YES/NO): YES